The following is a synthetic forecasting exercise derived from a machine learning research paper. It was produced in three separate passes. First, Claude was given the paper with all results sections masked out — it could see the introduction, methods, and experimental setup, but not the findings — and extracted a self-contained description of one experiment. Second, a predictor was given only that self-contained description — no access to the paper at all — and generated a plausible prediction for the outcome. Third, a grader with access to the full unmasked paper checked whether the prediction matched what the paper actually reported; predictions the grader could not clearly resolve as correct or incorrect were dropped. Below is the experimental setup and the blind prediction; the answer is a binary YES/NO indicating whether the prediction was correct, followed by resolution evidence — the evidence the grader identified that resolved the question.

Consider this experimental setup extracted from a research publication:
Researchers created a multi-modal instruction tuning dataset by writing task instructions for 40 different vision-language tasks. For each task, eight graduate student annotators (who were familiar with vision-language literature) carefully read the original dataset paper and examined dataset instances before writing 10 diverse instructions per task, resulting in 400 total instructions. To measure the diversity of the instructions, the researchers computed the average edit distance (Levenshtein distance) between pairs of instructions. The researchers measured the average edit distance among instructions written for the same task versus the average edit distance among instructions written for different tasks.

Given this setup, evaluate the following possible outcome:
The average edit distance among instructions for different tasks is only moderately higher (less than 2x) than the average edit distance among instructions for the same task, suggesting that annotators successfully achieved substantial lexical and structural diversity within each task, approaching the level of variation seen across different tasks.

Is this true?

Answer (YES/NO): YES